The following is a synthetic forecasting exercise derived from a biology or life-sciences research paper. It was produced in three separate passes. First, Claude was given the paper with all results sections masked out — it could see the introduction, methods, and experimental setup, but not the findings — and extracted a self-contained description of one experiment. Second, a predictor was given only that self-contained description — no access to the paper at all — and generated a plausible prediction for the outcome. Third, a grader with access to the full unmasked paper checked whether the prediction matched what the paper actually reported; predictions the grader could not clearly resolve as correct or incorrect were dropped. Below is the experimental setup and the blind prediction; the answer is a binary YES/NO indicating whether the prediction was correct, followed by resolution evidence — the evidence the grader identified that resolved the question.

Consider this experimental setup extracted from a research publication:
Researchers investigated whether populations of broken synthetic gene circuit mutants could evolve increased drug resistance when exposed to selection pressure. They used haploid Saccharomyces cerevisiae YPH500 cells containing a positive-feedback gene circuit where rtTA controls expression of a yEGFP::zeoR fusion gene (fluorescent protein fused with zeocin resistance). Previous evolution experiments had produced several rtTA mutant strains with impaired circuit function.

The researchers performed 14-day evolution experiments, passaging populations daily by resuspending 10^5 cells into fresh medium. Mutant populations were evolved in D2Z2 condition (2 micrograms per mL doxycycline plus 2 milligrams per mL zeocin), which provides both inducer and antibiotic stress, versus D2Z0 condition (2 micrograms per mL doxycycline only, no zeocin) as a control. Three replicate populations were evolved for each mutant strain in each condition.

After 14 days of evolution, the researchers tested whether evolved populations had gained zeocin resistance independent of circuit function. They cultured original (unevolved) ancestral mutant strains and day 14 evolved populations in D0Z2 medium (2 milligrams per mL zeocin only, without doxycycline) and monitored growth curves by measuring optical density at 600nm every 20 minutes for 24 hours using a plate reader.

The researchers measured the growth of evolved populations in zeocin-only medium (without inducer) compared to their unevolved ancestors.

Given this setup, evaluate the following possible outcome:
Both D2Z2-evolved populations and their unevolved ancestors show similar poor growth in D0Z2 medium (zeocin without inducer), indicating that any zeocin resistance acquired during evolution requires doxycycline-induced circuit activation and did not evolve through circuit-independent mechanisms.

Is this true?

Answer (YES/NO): NO